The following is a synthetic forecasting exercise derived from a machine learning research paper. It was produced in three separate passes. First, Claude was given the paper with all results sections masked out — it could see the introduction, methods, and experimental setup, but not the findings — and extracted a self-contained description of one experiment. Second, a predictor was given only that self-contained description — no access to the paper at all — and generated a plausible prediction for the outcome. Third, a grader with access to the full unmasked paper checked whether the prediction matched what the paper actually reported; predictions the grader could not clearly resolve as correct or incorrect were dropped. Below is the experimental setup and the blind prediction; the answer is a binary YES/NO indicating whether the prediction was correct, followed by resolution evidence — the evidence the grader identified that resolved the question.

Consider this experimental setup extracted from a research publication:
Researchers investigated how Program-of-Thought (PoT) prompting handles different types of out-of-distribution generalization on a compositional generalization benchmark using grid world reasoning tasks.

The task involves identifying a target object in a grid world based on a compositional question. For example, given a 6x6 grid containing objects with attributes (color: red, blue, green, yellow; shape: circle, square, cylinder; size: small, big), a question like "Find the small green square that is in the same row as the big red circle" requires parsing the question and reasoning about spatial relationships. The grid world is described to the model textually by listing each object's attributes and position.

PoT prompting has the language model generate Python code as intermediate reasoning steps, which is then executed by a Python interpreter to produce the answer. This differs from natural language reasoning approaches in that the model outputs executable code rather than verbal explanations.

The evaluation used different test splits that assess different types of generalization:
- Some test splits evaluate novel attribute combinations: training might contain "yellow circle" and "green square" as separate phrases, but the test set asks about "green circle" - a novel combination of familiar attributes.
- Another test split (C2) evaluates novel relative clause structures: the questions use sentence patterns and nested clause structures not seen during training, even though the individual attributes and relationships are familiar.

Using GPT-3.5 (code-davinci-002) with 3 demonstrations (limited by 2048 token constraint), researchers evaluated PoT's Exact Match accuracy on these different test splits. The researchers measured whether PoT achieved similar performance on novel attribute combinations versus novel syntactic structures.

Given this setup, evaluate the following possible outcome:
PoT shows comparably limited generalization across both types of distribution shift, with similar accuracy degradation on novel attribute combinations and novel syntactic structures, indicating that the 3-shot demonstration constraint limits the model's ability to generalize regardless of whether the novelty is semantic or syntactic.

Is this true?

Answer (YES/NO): NO